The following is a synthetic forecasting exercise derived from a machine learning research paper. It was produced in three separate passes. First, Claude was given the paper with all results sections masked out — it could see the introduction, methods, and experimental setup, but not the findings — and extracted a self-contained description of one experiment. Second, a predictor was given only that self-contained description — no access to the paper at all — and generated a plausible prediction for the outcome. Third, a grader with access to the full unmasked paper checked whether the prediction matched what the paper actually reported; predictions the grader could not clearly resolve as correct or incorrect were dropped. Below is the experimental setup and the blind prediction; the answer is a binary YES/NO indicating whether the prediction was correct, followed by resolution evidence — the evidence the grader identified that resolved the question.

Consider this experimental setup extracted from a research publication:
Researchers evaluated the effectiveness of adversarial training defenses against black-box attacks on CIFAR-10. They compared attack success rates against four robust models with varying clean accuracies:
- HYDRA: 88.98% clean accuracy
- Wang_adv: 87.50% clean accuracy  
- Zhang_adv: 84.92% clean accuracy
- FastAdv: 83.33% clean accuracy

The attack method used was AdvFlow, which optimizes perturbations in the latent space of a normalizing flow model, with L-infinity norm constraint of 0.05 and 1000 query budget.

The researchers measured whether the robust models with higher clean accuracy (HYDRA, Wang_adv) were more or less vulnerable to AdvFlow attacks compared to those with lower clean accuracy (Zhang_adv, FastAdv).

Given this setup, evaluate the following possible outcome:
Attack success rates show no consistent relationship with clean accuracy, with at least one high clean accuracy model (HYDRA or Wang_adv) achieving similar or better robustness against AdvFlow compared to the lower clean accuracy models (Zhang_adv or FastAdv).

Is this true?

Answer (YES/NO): NO